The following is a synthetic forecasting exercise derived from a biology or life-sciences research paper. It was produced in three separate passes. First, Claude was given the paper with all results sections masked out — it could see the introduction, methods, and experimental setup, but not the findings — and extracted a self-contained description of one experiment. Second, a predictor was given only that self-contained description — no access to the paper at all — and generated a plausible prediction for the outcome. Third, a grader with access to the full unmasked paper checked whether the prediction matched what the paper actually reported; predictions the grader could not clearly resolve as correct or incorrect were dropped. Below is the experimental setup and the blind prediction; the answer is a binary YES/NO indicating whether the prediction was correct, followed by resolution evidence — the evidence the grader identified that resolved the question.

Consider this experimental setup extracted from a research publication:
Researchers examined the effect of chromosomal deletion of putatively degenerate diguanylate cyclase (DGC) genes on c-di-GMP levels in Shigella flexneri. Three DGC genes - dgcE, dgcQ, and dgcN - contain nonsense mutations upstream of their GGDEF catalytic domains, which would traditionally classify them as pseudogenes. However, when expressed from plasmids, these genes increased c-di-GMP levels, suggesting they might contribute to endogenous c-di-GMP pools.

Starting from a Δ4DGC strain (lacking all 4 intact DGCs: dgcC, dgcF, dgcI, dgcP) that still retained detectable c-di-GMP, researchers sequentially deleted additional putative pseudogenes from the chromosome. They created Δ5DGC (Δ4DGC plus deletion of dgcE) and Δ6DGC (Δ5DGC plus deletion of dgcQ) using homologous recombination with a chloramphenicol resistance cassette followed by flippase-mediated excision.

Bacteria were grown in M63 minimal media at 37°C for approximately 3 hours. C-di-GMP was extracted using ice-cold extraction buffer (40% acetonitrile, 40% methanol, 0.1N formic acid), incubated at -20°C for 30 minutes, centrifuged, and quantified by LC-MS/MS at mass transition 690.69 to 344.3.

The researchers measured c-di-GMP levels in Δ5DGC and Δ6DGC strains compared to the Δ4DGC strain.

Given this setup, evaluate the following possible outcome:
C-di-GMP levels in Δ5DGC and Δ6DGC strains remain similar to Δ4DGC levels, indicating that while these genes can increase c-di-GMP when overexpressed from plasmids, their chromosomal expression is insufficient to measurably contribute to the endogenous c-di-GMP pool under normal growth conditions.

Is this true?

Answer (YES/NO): NO